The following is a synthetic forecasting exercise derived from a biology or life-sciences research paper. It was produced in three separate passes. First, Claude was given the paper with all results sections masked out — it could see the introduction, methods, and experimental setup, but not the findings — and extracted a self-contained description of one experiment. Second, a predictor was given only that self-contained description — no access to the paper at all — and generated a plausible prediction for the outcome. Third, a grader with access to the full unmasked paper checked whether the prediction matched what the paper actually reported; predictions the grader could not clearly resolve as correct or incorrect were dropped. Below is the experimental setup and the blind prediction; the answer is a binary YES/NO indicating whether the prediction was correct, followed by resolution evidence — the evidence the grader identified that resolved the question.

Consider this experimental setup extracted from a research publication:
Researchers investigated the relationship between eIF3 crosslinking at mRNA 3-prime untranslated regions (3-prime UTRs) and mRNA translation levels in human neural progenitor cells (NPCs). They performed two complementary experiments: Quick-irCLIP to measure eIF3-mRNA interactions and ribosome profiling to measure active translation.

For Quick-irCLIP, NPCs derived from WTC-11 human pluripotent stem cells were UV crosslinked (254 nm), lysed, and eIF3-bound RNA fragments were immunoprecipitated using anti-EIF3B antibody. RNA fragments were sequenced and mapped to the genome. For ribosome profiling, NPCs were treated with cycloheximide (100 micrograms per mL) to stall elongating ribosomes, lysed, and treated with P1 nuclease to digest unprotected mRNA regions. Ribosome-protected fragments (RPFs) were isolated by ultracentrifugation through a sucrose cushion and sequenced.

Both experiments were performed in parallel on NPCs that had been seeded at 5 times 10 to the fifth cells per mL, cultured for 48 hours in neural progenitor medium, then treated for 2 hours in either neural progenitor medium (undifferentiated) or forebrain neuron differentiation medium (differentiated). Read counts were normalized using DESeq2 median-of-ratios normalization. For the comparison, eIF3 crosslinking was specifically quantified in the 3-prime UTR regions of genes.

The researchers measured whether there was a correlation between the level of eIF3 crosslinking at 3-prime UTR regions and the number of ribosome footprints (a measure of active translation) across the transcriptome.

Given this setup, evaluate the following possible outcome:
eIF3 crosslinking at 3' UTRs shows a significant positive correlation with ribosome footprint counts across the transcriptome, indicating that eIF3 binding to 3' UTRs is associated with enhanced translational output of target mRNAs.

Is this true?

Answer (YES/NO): YES